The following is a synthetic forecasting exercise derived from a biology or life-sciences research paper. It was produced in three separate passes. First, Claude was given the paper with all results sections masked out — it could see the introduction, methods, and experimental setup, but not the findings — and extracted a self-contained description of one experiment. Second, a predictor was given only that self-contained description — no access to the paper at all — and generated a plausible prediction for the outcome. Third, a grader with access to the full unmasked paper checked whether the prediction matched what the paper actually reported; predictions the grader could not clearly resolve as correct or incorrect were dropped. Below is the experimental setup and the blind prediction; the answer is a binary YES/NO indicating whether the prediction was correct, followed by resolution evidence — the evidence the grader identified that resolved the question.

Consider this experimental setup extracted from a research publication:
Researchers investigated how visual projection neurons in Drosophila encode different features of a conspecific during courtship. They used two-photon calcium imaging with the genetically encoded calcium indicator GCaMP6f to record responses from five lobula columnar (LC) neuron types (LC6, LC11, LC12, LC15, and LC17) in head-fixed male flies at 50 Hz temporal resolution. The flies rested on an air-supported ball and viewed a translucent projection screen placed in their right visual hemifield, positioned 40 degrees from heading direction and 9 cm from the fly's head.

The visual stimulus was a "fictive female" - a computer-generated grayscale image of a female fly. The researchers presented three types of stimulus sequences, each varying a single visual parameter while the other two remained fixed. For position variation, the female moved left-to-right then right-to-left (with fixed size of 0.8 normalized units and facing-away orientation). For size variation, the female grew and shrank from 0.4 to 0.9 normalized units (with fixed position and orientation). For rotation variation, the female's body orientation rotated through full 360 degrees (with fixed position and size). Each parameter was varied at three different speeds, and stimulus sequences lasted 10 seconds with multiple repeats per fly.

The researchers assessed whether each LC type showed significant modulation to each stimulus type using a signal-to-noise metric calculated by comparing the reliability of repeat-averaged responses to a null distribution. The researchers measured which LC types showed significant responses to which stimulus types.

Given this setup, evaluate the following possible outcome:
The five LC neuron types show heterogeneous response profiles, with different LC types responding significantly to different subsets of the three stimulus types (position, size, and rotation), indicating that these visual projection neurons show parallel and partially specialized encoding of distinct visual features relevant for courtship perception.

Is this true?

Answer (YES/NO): NO